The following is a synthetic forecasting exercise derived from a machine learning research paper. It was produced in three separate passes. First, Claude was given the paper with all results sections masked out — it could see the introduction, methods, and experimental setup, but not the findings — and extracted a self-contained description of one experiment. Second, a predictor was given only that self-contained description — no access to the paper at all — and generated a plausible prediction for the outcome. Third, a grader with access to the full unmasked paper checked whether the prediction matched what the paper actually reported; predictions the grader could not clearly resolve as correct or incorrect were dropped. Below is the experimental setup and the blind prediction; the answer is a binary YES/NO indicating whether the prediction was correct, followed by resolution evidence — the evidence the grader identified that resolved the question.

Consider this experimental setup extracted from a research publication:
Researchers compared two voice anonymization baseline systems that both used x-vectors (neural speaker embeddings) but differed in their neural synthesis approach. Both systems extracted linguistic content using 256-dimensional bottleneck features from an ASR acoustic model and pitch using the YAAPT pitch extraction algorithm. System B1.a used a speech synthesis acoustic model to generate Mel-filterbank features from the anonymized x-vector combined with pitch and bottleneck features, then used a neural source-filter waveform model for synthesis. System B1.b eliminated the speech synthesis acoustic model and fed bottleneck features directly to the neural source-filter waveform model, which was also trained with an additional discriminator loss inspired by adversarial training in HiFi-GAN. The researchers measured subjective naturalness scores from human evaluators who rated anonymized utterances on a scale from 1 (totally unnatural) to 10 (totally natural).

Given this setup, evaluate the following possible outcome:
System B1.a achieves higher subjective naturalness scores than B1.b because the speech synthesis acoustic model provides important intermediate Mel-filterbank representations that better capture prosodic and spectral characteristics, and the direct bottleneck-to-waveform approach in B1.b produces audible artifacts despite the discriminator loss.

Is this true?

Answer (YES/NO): NO